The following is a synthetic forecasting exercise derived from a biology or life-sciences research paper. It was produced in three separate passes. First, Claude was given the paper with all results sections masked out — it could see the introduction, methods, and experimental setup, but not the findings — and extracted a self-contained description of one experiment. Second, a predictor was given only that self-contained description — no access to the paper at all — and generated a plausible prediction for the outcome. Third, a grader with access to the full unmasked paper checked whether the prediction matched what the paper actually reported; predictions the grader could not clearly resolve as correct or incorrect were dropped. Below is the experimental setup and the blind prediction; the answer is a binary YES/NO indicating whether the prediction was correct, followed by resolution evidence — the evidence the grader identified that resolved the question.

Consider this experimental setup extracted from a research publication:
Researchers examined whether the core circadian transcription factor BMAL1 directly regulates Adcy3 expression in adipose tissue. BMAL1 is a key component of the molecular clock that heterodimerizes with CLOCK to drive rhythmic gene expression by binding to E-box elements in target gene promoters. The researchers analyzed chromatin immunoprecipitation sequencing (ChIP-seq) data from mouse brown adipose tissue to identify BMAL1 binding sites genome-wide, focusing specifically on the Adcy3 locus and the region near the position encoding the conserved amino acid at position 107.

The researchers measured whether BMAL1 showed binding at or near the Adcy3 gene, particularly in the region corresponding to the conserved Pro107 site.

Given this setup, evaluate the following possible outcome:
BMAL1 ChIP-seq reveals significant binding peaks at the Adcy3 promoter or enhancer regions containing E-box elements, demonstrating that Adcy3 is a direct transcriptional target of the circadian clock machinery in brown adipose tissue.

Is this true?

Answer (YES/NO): NO